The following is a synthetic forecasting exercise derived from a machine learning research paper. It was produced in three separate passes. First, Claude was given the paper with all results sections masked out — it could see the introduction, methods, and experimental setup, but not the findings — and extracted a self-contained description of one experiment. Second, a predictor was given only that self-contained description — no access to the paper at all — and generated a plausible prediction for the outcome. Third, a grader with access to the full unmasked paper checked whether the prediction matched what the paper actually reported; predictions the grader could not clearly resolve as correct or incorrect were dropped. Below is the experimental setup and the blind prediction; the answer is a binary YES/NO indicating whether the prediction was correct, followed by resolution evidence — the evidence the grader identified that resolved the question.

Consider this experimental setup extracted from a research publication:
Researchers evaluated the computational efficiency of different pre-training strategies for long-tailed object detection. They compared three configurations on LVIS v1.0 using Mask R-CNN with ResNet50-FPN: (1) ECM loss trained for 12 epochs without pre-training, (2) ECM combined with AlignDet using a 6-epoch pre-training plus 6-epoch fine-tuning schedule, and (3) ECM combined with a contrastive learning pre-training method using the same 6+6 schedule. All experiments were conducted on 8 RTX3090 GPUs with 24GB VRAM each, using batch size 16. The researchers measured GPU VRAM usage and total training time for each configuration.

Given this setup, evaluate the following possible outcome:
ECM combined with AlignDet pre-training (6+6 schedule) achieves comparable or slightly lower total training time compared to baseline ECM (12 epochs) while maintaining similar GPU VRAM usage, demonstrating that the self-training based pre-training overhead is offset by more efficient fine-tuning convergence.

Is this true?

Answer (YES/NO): NO